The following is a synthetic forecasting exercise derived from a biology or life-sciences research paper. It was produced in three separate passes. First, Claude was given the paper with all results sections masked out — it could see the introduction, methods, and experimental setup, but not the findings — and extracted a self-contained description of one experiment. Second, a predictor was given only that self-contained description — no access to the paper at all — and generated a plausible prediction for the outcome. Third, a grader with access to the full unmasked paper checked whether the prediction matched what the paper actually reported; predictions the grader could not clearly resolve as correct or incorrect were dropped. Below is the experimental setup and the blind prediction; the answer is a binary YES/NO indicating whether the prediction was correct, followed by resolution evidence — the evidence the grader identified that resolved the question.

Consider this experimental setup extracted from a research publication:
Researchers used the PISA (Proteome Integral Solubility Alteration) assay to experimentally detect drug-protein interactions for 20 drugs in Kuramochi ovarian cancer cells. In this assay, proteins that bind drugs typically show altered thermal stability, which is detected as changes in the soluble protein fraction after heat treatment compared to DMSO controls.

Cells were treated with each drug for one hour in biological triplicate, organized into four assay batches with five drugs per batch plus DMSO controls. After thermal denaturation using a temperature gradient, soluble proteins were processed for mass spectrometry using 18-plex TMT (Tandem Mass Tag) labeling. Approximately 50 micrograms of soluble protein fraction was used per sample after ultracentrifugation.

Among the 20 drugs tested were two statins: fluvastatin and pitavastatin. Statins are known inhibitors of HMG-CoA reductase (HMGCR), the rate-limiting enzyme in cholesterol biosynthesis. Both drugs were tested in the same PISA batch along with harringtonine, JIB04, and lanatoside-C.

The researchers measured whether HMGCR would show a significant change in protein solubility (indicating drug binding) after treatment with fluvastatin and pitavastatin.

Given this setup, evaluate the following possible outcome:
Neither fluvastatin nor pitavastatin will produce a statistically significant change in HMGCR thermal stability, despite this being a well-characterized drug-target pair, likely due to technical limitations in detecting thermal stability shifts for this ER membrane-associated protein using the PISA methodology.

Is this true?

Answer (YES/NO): NO